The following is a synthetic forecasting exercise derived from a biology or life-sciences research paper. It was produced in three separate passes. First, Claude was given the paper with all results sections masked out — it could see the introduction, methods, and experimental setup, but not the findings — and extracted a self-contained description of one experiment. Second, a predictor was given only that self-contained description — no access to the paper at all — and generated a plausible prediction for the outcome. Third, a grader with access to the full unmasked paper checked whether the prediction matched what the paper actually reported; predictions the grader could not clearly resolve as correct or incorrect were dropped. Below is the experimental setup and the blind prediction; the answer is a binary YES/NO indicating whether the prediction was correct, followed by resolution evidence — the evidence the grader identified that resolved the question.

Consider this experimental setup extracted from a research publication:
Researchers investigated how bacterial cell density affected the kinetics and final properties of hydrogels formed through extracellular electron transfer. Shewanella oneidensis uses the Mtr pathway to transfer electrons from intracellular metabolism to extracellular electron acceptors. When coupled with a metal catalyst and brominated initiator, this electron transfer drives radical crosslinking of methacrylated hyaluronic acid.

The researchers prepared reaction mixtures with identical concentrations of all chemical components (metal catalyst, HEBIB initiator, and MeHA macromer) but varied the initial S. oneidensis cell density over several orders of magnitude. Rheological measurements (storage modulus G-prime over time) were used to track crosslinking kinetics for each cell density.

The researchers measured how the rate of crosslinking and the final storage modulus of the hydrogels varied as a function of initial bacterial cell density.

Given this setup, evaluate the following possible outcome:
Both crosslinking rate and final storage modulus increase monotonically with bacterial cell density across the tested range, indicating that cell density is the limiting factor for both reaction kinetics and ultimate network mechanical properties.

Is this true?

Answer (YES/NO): YES